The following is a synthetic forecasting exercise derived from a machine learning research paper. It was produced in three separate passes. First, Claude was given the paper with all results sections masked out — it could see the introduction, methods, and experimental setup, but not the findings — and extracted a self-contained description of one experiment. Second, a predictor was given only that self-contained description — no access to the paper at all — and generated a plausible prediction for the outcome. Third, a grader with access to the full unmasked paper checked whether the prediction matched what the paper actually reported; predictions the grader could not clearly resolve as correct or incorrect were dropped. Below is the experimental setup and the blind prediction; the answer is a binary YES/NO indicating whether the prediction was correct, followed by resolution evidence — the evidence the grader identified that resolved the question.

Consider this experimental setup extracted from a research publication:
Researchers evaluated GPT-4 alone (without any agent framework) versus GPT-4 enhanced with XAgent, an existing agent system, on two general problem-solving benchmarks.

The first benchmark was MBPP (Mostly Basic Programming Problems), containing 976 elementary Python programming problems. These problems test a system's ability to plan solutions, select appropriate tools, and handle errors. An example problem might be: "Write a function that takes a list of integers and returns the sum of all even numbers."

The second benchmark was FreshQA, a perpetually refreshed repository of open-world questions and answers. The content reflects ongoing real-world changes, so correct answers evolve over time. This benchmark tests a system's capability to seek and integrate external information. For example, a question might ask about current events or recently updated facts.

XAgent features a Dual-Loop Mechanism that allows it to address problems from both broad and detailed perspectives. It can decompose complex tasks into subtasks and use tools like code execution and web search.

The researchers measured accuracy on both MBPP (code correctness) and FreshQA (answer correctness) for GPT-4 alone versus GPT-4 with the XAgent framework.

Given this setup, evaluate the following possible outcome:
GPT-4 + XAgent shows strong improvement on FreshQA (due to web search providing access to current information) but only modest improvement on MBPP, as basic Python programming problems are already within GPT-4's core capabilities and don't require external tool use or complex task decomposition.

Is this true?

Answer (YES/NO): YES